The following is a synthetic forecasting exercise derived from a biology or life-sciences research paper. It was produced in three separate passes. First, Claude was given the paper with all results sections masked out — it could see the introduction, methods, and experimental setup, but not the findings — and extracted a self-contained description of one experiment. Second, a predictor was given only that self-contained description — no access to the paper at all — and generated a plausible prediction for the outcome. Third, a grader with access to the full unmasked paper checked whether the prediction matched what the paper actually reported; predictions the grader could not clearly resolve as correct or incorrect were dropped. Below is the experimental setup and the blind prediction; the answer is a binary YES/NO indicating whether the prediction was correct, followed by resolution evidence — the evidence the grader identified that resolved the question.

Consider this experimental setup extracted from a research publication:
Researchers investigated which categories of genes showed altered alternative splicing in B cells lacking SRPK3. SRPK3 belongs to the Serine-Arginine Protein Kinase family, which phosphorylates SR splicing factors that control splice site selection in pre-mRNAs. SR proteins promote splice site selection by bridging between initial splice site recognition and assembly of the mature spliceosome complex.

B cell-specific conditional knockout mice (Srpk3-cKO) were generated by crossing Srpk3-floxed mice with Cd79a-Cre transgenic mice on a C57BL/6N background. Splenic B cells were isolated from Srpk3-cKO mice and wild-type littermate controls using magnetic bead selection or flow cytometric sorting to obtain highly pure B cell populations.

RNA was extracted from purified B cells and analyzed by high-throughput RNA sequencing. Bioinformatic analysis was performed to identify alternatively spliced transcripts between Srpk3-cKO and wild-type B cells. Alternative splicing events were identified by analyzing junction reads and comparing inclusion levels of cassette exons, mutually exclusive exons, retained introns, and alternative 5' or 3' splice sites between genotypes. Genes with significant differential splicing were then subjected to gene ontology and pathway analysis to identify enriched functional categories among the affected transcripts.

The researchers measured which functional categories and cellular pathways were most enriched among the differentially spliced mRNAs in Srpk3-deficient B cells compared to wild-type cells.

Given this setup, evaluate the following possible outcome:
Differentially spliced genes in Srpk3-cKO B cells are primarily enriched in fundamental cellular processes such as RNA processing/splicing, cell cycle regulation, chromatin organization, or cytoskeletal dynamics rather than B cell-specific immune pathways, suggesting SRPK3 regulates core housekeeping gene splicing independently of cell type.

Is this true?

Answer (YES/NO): NO